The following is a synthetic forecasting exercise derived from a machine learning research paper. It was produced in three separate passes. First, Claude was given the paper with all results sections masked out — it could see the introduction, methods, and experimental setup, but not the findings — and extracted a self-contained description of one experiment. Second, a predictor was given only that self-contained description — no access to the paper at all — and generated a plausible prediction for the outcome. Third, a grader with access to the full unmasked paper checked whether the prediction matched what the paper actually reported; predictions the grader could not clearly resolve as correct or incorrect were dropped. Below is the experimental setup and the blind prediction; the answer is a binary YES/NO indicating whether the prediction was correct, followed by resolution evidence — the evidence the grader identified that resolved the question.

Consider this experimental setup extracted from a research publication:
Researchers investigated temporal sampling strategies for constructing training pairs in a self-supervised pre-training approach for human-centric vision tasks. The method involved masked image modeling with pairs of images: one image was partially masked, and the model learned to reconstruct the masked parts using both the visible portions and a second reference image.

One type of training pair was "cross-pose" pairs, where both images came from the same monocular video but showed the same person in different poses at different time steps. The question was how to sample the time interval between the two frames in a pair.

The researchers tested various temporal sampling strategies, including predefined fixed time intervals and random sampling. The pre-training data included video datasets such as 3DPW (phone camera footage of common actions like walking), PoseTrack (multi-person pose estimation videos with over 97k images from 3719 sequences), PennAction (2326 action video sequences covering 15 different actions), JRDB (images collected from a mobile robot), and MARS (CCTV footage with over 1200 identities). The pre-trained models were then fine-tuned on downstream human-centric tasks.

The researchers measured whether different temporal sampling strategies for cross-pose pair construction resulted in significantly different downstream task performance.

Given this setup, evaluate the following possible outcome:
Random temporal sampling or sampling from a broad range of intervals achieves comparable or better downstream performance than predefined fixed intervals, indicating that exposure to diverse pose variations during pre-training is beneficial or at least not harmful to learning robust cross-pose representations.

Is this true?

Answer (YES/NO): YES